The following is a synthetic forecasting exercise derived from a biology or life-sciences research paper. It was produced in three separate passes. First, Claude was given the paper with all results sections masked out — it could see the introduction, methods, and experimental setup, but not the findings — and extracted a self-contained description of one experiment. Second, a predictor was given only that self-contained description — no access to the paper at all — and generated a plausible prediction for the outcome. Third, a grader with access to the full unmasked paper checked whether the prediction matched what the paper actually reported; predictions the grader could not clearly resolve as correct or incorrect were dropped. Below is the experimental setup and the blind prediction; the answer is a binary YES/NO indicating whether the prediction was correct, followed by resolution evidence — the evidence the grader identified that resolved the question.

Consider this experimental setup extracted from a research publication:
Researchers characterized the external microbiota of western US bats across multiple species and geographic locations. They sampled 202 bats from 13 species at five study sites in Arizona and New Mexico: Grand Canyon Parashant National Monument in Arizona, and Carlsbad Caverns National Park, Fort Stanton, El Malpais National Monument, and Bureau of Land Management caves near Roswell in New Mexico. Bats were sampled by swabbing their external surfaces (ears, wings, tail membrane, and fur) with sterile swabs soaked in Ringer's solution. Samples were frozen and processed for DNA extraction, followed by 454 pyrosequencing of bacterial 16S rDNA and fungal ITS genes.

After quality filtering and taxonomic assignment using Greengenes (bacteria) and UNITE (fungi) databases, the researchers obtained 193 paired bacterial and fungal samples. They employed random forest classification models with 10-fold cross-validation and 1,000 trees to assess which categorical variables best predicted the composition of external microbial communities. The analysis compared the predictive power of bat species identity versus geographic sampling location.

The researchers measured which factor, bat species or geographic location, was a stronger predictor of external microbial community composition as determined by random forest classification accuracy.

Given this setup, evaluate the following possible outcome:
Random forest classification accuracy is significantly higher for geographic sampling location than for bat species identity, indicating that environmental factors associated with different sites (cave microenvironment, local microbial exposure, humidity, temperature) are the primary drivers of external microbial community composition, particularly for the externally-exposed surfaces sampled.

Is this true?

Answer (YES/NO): YES